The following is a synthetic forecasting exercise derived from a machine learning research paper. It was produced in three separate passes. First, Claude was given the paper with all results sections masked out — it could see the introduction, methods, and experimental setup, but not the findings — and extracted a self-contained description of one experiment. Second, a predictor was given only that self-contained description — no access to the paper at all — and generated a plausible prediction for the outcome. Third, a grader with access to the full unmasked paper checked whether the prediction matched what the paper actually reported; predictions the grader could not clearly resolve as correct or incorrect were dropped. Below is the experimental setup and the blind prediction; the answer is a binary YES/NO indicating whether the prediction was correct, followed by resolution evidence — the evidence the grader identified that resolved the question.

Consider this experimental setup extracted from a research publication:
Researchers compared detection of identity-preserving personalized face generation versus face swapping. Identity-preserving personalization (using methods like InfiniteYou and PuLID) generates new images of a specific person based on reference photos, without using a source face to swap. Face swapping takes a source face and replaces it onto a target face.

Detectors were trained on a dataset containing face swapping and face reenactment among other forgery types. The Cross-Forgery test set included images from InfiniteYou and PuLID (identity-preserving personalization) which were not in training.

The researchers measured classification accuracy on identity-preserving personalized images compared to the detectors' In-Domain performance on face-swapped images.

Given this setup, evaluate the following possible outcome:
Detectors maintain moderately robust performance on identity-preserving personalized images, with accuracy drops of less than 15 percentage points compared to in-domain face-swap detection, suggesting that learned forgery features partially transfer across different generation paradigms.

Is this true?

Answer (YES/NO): NO